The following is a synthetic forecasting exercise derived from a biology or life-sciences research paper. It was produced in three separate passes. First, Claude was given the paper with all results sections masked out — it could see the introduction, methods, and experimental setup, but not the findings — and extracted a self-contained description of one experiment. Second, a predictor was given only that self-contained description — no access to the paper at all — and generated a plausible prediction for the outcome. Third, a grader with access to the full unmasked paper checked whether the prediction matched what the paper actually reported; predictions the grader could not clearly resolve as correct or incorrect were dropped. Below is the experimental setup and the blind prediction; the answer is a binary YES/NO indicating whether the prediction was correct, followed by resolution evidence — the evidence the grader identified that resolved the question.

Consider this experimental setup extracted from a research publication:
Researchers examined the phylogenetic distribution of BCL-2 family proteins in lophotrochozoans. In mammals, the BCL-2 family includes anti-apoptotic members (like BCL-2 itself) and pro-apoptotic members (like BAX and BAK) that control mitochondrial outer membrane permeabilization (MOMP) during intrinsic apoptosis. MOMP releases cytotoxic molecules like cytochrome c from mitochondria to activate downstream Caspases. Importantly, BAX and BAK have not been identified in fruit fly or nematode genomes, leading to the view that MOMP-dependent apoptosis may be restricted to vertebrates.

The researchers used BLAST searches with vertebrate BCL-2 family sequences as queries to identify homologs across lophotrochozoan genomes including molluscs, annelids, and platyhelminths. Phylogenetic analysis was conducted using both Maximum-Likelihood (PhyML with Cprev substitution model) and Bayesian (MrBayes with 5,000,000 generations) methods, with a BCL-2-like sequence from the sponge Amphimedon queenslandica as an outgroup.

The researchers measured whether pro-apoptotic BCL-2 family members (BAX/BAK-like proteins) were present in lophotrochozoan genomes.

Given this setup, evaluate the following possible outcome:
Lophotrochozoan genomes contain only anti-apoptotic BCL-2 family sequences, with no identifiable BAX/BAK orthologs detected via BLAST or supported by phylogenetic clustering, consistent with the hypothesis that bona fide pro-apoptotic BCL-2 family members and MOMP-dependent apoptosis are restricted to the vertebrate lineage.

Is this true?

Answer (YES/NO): NO